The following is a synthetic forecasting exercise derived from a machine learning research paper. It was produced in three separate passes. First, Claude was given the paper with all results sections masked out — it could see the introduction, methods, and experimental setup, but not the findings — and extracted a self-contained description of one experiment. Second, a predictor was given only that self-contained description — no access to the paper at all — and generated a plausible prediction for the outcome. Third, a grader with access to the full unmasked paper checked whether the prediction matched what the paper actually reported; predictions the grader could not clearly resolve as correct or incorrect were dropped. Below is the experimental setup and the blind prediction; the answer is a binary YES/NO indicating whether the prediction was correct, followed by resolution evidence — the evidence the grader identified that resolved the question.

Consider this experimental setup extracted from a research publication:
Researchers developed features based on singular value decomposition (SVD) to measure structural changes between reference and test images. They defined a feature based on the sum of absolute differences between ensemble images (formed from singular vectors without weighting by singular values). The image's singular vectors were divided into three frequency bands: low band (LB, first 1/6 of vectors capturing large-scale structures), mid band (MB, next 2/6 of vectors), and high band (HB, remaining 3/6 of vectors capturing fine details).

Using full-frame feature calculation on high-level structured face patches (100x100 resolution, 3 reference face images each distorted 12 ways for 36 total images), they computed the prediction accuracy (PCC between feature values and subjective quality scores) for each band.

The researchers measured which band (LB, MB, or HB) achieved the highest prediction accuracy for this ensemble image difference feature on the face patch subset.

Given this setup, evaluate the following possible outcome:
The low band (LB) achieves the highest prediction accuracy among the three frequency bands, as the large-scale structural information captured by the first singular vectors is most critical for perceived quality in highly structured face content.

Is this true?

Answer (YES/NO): YES